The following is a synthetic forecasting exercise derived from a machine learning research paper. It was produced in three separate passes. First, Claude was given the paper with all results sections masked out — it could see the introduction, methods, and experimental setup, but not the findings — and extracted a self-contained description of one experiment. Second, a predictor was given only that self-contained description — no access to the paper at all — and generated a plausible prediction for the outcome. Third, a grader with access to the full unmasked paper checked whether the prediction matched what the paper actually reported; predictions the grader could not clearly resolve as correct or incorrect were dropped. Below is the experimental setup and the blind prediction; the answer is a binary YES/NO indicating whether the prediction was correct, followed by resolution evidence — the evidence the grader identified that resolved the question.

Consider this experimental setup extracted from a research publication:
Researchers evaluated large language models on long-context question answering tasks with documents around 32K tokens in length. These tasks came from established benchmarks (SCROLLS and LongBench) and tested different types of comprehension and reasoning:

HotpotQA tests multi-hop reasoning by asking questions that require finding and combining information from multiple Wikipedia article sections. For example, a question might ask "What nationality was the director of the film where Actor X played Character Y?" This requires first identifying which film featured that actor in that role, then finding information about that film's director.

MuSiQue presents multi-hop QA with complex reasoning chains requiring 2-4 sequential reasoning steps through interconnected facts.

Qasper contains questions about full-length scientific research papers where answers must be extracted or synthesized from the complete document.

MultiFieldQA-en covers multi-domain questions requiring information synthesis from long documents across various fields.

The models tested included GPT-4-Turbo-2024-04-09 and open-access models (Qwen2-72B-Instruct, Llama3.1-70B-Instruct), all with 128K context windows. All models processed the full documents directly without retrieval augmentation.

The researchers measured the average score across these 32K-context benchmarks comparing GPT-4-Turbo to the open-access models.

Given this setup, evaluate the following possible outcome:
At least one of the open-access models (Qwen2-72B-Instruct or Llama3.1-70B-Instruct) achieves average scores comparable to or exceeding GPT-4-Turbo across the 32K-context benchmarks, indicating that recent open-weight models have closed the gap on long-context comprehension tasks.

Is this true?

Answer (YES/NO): NO